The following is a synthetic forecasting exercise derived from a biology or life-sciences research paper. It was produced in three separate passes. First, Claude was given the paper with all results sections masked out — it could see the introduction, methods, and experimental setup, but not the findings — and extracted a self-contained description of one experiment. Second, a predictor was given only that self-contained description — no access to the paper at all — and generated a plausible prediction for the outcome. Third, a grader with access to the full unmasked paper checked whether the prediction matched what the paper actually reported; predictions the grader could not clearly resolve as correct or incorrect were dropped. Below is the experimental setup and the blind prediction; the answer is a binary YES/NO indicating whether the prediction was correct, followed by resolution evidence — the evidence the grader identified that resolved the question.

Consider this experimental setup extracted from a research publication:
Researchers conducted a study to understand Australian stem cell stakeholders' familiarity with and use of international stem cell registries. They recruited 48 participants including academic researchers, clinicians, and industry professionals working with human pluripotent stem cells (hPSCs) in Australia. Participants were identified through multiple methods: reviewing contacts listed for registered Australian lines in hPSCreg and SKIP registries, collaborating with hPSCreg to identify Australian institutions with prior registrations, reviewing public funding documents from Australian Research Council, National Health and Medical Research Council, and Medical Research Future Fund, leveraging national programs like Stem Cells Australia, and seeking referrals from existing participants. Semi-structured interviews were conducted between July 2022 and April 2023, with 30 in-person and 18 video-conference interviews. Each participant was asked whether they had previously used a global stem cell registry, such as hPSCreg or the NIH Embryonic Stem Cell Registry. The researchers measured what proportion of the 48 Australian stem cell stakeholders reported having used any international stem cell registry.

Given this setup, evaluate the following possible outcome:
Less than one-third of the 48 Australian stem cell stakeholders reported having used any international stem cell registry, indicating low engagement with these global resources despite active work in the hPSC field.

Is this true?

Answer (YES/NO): YES